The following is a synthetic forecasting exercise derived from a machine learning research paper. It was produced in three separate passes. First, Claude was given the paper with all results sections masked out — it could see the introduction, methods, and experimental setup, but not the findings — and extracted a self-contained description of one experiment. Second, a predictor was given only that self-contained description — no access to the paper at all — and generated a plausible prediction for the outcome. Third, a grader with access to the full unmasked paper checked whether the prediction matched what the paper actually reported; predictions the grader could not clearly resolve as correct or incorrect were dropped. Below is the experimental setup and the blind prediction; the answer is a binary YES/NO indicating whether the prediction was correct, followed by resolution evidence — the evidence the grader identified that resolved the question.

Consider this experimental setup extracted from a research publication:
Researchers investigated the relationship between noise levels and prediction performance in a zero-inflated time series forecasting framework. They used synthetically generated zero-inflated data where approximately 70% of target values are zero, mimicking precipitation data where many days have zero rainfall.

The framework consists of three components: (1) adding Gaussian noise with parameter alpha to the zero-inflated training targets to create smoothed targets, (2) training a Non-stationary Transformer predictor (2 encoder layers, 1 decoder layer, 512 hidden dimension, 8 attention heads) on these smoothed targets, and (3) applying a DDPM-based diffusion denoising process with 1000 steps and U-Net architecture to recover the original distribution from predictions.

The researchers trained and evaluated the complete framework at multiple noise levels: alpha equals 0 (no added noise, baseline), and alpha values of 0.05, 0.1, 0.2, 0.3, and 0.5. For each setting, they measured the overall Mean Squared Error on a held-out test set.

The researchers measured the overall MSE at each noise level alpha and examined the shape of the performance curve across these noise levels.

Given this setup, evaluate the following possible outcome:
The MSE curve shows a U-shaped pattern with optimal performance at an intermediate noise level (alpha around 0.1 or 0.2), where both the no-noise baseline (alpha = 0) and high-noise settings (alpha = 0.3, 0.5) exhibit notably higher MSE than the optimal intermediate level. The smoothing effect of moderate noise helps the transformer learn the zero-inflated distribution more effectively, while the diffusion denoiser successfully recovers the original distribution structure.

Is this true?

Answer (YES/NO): NO